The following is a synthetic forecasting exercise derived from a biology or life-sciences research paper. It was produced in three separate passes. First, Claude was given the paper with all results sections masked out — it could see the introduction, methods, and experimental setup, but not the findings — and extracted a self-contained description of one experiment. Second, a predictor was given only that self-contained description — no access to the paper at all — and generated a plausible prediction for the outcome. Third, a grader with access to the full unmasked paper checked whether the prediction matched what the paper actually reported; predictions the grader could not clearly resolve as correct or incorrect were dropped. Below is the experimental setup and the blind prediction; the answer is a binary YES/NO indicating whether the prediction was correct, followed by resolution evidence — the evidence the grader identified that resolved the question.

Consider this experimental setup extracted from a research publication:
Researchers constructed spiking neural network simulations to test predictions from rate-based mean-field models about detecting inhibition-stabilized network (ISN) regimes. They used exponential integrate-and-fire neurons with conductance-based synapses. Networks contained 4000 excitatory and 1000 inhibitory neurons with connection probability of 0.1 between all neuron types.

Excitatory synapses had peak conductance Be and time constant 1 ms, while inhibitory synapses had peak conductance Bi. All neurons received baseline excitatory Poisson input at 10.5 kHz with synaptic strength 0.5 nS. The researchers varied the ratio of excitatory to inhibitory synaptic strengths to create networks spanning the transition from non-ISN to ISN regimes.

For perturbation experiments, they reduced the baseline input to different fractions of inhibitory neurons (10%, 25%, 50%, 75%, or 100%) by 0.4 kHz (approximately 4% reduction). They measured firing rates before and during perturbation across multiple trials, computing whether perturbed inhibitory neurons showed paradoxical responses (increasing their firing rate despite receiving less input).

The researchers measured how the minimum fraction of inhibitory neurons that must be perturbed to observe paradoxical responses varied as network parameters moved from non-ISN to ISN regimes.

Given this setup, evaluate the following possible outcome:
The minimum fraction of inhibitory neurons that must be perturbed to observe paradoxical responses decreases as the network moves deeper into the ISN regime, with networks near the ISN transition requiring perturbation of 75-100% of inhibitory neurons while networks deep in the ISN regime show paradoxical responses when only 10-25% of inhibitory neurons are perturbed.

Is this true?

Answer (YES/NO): NO